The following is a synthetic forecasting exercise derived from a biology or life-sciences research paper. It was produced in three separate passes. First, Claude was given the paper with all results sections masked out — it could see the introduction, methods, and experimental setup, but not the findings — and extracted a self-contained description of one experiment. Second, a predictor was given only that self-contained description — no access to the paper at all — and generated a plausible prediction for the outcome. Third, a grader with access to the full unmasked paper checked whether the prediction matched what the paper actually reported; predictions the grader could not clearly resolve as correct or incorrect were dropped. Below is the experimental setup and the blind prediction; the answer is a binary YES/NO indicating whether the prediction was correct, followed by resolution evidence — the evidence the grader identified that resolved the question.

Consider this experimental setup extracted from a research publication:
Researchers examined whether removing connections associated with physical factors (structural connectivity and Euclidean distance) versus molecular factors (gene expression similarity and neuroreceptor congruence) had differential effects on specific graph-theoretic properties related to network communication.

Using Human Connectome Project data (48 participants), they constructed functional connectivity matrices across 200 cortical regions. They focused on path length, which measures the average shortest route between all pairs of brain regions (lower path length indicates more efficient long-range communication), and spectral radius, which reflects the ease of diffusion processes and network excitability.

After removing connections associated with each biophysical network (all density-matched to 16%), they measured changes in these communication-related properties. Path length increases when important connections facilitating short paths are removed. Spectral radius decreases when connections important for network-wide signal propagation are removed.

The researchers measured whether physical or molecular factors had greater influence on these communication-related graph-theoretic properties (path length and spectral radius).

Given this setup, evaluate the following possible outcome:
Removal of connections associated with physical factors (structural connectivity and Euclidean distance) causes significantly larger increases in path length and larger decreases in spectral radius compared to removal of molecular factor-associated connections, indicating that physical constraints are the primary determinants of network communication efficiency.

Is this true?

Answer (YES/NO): NO